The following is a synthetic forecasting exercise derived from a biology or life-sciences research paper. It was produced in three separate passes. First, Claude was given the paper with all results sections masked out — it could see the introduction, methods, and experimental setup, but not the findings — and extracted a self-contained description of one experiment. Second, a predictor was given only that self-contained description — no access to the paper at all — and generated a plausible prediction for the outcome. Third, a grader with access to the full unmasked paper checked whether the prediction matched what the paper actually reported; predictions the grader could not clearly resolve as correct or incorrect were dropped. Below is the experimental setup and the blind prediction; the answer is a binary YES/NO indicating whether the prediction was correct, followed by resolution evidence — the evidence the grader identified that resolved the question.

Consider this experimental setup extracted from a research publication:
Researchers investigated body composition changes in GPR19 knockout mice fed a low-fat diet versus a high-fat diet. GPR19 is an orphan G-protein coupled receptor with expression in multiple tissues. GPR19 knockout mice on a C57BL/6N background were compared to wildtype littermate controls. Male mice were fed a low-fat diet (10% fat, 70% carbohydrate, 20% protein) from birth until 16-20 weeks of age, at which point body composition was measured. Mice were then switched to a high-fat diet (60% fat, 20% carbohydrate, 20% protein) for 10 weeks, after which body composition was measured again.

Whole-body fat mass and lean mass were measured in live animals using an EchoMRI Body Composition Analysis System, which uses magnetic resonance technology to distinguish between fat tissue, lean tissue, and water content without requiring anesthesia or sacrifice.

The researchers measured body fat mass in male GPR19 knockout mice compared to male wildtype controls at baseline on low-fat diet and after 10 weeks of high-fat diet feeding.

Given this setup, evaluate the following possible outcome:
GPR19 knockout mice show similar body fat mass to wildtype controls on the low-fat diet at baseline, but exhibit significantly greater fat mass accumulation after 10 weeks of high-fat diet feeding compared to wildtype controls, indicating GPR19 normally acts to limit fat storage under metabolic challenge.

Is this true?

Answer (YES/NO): NO